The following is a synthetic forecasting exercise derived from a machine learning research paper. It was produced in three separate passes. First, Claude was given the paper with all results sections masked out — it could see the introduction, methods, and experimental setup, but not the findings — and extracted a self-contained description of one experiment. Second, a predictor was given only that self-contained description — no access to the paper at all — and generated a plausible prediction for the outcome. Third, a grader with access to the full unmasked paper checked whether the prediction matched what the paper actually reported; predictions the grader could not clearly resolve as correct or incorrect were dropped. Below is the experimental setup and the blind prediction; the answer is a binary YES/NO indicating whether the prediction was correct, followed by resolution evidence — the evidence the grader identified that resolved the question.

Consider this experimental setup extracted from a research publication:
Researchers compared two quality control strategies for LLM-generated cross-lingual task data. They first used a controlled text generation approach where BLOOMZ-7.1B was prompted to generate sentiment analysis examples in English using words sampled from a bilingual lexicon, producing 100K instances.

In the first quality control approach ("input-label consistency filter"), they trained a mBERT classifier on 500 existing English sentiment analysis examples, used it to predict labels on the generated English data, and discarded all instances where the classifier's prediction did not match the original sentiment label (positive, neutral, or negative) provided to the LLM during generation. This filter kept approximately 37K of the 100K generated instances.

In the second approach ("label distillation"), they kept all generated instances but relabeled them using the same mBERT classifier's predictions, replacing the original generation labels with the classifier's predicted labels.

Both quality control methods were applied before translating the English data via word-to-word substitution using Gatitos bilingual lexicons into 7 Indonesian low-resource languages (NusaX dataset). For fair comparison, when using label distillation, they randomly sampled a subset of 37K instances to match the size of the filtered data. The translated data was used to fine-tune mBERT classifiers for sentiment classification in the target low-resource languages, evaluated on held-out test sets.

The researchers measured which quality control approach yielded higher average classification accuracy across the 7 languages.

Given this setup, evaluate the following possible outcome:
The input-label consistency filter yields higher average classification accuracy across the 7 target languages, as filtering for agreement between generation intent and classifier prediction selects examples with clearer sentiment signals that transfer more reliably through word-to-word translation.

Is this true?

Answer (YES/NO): YES